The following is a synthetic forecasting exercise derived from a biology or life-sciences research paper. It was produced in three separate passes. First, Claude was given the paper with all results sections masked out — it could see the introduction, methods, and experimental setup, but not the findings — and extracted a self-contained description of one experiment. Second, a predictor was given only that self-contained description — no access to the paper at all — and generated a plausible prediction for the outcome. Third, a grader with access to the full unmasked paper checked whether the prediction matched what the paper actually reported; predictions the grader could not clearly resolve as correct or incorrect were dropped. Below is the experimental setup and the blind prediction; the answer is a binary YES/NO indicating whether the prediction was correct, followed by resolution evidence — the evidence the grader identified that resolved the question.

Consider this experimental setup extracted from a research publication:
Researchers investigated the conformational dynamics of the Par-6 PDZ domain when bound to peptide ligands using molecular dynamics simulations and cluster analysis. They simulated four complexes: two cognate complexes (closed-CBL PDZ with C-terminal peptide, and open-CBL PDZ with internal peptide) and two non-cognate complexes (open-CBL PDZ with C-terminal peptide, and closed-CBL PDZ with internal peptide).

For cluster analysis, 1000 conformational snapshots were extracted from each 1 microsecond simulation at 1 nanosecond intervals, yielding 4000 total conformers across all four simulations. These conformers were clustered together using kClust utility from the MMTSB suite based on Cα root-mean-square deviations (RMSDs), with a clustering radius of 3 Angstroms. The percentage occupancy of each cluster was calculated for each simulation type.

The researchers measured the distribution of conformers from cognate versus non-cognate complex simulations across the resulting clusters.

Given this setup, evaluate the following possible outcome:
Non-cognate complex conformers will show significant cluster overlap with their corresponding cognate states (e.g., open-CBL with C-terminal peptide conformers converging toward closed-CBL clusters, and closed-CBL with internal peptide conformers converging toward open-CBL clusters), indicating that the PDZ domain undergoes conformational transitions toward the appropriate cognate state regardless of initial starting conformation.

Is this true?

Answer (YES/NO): YES